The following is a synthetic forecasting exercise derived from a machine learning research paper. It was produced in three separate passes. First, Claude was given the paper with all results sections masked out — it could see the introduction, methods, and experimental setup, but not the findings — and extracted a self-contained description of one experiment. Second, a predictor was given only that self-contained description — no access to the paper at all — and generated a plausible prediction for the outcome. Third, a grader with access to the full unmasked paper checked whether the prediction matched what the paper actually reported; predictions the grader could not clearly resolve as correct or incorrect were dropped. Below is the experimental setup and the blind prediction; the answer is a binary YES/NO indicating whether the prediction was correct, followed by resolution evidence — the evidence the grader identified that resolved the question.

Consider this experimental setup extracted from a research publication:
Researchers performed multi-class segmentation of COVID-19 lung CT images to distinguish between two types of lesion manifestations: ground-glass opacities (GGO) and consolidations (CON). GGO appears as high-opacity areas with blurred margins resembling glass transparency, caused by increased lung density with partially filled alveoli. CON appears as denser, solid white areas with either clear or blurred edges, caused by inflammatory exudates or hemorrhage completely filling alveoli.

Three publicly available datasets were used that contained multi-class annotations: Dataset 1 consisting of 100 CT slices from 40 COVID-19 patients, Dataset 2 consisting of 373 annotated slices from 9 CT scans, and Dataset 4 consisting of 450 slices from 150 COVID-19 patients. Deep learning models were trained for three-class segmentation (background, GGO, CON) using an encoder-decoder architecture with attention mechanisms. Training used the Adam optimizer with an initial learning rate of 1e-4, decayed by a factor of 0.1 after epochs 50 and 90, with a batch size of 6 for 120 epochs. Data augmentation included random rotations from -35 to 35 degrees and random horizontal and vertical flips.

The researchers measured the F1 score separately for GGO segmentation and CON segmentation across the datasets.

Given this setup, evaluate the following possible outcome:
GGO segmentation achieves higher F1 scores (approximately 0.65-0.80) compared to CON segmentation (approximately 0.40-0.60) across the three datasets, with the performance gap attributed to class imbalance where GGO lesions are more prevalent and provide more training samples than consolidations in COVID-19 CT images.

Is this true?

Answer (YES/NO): NO